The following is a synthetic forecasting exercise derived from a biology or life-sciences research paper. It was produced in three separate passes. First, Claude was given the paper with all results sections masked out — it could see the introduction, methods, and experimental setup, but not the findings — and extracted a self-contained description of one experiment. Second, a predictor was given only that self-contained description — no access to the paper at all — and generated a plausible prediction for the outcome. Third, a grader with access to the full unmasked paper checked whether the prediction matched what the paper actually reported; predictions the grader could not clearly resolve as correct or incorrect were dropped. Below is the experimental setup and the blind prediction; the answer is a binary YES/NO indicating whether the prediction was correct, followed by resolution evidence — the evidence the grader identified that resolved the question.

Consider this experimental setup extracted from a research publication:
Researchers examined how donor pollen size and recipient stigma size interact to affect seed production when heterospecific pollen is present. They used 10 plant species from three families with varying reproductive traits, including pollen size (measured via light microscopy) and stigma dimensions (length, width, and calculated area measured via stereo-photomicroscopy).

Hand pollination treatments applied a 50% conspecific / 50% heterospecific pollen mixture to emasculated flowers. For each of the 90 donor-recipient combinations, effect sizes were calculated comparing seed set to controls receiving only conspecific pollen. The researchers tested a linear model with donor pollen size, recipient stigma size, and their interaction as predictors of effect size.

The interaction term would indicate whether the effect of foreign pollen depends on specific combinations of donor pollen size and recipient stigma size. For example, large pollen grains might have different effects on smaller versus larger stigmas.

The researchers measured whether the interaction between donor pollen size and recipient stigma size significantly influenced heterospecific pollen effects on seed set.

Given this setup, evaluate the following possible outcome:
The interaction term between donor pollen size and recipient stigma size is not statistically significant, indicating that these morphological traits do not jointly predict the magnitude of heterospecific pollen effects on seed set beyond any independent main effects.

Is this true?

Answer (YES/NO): NO